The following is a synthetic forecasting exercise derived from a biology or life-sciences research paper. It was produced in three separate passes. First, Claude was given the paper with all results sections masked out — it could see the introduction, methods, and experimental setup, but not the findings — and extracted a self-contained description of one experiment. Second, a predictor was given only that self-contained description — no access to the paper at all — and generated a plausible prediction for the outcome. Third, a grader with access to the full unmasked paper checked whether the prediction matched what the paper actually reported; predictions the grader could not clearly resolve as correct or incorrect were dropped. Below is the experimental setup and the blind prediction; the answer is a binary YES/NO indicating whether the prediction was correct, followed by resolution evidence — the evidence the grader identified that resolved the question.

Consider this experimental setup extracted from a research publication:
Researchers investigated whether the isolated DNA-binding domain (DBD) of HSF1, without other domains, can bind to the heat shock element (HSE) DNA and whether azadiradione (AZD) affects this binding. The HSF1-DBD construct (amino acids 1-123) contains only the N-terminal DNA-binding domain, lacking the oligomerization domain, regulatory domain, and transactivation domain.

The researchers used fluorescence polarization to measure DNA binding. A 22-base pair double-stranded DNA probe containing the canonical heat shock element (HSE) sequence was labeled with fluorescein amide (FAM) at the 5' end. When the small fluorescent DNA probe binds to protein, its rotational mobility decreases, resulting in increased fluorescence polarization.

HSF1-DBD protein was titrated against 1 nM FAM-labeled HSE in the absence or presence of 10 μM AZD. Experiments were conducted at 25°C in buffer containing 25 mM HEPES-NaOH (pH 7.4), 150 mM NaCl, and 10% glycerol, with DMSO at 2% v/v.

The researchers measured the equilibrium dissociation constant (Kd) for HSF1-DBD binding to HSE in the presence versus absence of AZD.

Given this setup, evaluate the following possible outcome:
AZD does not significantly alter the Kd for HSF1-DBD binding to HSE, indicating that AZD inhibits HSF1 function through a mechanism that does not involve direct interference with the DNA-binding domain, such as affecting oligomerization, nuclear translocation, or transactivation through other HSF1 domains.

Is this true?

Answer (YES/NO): NO